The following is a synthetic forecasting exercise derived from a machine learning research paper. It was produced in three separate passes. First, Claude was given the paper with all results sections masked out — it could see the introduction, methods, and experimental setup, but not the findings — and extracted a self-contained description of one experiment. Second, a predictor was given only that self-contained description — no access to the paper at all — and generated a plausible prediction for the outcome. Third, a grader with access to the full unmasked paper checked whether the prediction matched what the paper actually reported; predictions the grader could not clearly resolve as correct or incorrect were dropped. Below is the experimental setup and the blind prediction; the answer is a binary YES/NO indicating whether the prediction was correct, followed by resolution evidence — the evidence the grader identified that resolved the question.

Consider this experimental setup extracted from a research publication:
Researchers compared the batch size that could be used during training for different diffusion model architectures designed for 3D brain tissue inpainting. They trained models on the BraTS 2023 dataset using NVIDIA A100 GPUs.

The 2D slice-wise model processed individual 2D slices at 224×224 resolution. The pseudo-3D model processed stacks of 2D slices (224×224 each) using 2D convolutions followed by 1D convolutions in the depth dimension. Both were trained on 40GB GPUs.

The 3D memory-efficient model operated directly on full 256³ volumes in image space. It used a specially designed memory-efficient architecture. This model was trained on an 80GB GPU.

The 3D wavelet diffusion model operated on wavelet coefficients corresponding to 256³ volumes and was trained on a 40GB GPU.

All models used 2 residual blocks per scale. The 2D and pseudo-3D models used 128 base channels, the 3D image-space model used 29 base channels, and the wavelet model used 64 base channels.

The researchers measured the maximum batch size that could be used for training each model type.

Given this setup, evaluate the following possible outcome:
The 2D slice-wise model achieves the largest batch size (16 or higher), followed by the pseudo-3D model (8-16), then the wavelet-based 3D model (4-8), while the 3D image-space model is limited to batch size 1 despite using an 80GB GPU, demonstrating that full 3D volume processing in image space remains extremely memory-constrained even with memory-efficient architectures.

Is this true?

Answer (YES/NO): NO